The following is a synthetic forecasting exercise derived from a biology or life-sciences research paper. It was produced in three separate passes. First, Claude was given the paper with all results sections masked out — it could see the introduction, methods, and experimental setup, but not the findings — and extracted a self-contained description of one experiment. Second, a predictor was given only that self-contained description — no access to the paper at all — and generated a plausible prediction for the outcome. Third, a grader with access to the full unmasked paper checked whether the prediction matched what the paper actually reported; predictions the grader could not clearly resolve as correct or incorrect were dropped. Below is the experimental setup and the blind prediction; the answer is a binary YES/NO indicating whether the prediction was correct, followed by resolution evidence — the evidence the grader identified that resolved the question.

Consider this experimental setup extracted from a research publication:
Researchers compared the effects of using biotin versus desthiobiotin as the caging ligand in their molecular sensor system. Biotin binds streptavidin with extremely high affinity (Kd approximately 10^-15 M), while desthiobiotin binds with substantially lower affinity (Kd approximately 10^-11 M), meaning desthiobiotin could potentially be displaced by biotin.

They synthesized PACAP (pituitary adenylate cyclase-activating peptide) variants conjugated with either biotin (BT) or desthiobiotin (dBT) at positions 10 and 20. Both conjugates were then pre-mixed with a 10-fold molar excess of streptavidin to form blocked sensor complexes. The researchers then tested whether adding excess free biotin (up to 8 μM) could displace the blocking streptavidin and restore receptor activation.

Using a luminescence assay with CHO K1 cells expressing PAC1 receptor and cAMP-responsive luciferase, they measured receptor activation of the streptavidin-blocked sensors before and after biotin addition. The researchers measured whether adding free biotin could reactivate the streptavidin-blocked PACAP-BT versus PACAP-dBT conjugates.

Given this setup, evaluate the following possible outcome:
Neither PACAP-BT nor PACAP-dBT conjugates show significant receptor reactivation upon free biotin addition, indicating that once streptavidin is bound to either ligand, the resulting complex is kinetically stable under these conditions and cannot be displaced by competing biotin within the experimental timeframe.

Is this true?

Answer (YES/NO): NO